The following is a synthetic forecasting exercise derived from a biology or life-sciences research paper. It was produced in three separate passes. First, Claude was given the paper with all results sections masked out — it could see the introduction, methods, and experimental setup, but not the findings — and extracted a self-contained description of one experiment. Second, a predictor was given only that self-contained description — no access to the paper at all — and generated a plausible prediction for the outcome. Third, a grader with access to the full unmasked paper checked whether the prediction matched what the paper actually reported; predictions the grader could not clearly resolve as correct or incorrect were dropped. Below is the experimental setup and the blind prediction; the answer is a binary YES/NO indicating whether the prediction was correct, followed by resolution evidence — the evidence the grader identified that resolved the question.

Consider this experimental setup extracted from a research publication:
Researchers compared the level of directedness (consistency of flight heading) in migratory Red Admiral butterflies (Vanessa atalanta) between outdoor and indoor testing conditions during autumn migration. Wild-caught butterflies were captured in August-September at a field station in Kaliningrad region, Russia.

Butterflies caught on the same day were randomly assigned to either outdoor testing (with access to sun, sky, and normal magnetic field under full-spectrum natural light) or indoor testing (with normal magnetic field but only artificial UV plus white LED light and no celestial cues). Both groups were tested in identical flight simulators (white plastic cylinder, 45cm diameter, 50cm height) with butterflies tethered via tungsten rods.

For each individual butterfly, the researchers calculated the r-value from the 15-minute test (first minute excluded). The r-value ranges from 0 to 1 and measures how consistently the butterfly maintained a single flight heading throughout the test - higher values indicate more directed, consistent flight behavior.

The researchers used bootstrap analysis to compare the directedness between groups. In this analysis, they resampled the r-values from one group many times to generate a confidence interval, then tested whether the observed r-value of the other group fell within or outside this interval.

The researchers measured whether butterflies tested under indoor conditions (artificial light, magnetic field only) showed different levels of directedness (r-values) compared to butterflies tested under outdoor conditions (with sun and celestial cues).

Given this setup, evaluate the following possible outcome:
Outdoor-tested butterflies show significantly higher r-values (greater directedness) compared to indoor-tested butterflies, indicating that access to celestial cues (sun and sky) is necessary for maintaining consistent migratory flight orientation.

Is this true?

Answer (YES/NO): YES